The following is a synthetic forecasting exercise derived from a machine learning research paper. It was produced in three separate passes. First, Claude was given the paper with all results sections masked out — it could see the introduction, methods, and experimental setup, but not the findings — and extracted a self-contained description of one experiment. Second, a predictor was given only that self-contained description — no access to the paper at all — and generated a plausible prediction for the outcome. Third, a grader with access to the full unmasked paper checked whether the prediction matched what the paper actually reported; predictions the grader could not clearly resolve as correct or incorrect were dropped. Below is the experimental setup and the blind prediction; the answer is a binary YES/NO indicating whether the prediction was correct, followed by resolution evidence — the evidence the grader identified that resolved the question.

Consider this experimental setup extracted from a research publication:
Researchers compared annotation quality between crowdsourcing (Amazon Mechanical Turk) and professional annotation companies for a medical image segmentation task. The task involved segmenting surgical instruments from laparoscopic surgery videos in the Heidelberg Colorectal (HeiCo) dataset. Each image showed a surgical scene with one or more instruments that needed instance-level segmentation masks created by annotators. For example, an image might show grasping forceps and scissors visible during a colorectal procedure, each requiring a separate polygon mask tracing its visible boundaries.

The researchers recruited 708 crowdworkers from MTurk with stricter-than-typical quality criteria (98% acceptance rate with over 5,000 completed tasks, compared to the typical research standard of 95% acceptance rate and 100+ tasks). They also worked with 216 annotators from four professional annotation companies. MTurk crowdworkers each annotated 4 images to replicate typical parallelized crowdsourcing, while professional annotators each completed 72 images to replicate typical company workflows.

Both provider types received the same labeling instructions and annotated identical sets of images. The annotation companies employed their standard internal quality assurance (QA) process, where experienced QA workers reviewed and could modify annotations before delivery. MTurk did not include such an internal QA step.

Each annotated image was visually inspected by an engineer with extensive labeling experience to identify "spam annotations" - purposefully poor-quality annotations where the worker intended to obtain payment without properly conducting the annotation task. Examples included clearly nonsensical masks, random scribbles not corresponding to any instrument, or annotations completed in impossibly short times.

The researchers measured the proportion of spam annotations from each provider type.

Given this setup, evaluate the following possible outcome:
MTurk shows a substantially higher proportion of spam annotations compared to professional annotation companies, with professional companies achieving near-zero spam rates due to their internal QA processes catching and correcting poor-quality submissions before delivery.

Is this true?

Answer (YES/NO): NO